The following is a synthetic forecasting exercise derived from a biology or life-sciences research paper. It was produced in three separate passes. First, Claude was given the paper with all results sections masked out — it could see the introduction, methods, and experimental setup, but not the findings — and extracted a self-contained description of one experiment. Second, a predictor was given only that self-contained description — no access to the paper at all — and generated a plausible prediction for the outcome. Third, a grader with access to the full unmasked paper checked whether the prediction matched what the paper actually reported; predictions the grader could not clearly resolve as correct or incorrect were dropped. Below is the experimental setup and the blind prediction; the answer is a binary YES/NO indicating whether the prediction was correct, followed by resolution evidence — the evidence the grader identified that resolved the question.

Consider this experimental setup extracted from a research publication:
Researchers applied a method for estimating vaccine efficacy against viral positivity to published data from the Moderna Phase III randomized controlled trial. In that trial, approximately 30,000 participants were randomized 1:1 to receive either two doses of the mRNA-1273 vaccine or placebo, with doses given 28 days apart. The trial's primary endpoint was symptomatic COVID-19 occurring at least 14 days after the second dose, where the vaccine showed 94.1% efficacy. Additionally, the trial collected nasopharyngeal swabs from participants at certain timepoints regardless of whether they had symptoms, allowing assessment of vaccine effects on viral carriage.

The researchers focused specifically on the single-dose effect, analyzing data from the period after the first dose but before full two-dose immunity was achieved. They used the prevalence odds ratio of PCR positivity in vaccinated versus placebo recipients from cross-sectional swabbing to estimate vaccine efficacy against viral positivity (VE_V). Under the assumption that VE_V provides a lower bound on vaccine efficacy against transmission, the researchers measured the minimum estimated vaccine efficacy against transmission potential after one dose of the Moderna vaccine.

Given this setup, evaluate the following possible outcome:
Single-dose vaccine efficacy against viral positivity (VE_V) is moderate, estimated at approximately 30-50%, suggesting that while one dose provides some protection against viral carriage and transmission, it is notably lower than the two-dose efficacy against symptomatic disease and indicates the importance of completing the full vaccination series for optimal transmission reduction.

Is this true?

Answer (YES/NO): NO